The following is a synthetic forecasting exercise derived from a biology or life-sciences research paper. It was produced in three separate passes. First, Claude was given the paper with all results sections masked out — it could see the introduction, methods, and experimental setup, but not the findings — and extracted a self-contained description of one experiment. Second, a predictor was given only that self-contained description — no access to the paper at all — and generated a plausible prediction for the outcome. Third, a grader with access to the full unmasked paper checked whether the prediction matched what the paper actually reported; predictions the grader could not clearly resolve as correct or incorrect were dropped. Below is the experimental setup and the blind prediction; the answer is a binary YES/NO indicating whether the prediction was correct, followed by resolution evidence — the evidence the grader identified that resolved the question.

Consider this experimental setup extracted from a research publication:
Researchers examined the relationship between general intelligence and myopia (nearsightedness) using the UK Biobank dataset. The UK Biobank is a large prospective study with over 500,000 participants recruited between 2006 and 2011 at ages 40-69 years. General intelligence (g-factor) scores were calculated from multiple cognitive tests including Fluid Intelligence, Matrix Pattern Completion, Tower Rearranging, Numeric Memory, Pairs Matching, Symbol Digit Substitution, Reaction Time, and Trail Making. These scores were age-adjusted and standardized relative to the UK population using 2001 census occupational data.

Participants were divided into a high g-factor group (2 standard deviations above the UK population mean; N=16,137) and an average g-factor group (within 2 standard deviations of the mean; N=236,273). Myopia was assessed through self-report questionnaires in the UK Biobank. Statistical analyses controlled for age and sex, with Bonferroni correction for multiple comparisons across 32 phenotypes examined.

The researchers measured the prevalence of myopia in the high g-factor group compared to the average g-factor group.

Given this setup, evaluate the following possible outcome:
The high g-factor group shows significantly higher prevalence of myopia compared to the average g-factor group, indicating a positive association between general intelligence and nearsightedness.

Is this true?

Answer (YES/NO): YES